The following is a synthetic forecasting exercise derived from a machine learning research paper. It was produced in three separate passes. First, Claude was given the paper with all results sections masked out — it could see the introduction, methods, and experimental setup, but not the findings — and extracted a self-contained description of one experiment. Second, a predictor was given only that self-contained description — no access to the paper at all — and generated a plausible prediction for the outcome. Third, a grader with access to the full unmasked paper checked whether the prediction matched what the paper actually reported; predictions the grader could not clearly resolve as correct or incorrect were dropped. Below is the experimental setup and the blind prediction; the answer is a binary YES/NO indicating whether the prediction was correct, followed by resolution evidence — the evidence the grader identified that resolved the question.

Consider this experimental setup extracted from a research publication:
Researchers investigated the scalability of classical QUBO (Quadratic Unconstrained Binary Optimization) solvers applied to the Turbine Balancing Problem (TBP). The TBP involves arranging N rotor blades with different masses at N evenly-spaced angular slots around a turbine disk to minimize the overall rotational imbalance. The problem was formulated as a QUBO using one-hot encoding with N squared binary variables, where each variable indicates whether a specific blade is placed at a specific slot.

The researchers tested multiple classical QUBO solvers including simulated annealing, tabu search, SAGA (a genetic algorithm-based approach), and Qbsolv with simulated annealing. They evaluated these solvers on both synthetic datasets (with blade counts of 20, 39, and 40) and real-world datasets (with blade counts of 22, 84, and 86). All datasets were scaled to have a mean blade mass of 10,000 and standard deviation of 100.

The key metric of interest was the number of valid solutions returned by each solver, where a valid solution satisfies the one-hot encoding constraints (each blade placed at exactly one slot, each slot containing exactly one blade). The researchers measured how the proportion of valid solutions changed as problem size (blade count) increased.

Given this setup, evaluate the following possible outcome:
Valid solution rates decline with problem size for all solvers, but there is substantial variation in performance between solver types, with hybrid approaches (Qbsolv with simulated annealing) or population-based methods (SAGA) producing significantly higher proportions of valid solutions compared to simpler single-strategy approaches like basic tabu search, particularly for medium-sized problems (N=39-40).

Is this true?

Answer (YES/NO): NO